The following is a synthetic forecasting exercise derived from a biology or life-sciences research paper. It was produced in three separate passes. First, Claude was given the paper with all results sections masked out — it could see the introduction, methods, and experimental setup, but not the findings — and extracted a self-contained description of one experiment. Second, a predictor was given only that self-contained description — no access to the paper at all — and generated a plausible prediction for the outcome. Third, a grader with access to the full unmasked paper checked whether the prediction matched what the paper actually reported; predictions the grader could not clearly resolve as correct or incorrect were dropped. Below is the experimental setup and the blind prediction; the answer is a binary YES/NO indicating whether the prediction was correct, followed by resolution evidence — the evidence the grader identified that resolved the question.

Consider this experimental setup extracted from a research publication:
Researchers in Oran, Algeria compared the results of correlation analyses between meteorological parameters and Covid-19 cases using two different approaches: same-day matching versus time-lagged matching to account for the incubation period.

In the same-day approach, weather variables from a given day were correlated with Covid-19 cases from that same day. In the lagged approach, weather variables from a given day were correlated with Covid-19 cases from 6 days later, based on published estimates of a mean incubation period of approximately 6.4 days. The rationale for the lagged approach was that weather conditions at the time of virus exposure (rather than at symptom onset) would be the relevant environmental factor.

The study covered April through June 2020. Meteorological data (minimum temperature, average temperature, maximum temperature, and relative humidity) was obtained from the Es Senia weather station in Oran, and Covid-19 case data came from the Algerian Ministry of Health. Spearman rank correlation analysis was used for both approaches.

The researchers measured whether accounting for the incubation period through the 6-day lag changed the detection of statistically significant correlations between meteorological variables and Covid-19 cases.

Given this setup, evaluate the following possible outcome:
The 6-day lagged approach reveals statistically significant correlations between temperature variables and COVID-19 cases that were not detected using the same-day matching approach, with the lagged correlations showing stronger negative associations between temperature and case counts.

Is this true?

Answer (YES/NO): NO